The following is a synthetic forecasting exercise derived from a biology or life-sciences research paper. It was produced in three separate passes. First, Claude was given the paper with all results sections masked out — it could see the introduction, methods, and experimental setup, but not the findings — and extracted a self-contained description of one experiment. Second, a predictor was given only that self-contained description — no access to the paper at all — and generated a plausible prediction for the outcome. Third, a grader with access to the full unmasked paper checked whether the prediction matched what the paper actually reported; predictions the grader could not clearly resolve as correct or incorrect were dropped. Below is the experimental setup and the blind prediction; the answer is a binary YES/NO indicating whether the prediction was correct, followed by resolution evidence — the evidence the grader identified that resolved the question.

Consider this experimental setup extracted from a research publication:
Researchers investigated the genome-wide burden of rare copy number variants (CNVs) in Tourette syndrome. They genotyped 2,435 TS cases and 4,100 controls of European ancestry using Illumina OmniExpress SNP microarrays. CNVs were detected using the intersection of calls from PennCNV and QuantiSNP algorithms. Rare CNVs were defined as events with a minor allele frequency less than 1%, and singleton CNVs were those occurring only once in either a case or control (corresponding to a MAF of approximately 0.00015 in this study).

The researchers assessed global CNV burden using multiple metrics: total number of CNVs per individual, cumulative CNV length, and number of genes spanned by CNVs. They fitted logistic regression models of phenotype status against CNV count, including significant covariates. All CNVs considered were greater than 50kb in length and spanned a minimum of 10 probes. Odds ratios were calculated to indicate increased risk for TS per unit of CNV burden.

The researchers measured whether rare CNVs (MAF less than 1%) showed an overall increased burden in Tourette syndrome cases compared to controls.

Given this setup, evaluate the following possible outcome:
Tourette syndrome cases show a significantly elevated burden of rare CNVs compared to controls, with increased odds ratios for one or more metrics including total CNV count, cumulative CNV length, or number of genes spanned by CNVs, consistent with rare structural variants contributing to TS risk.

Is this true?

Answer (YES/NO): NO